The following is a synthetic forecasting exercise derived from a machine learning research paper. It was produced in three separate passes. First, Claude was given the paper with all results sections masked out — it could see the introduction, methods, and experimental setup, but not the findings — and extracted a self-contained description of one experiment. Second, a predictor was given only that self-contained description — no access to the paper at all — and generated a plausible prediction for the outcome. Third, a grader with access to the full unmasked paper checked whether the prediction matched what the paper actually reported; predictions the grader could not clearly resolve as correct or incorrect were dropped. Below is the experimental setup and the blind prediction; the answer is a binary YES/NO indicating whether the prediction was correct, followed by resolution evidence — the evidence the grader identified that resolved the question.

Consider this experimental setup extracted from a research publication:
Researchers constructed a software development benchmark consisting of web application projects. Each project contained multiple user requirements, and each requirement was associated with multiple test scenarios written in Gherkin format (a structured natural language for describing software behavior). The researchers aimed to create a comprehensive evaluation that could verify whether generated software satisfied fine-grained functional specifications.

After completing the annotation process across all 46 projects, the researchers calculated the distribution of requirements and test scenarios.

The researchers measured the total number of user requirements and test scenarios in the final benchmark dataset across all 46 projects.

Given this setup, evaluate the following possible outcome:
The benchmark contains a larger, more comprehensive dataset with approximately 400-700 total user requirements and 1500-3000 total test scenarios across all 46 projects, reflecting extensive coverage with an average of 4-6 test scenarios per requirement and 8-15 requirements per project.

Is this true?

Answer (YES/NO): NO